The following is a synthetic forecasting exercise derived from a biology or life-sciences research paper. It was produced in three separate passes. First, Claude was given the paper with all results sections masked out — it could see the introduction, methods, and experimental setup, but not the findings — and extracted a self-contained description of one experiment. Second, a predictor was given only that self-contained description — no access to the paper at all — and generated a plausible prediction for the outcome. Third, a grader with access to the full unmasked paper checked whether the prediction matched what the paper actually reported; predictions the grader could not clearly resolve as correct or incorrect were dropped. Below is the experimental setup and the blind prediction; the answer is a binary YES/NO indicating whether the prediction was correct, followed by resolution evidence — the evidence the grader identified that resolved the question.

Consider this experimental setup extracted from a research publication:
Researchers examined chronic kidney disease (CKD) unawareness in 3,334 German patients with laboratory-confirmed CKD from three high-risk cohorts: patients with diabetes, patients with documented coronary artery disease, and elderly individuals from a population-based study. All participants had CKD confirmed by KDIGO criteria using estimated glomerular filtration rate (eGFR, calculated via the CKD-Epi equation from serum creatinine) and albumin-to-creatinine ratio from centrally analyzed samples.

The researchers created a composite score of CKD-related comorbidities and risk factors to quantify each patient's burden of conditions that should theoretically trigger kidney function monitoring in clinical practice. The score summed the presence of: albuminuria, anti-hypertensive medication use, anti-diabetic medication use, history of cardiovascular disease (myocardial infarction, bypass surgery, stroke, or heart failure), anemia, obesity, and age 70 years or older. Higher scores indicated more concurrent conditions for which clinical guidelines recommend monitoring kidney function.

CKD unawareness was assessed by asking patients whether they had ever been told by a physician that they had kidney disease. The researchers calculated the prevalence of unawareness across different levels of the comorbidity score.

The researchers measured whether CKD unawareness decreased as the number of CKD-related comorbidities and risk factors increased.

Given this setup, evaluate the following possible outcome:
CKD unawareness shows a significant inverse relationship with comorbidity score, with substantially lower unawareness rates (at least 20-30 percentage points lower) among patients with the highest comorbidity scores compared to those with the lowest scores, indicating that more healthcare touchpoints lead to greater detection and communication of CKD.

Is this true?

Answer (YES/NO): NO